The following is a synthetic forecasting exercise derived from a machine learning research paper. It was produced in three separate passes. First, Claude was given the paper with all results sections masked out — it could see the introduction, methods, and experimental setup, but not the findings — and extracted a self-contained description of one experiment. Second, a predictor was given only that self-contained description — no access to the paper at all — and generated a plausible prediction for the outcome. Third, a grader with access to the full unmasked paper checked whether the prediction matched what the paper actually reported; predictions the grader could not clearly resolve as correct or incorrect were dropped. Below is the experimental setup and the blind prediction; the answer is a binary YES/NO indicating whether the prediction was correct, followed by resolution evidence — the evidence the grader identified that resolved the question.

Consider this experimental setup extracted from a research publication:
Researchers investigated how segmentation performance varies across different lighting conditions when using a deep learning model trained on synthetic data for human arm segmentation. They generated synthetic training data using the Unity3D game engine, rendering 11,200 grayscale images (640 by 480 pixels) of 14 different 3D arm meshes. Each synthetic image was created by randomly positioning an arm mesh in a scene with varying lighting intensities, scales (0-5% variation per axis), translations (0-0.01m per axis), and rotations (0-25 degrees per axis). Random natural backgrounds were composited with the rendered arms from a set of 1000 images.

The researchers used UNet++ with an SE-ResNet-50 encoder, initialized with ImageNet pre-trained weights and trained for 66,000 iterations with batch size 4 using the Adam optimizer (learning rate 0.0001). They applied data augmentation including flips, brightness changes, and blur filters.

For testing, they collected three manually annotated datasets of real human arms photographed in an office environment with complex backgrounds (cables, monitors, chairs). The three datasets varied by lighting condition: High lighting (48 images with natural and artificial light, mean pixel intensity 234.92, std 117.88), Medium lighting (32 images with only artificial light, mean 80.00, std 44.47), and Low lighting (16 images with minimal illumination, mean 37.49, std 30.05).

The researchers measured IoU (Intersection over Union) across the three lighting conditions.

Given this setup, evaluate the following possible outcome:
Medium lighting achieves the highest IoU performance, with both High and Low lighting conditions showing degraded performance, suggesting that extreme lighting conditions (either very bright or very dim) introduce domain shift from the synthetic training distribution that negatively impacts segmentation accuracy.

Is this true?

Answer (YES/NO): NO